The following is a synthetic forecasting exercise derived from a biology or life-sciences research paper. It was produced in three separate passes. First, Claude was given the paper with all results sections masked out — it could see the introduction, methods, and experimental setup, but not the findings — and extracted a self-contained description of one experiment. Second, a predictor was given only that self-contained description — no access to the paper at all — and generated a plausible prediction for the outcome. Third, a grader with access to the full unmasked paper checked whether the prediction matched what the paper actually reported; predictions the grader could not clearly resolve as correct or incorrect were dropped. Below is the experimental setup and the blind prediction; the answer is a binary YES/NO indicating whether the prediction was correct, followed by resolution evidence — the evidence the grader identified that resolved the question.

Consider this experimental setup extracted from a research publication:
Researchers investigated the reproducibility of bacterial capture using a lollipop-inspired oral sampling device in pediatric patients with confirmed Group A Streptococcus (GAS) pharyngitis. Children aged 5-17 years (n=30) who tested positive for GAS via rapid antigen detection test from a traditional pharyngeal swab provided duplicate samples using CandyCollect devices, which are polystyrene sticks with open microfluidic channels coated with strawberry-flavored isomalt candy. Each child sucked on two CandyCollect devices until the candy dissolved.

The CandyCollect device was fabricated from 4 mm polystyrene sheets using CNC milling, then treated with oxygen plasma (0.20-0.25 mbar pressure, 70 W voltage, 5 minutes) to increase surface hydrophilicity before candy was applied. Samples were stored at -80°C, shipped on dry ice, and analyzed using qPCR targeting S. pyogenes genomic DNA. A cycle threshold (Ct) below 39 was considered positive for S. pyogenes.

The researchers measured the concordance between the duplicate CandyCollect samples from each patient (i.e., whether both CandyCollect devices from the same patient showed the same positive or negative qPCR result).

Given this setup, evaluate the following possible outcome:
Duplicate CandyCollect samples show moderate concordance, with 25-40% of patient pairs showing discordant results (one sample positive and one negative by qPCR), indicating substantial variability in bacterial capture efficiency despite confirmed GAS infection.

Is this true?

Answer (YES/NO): NO